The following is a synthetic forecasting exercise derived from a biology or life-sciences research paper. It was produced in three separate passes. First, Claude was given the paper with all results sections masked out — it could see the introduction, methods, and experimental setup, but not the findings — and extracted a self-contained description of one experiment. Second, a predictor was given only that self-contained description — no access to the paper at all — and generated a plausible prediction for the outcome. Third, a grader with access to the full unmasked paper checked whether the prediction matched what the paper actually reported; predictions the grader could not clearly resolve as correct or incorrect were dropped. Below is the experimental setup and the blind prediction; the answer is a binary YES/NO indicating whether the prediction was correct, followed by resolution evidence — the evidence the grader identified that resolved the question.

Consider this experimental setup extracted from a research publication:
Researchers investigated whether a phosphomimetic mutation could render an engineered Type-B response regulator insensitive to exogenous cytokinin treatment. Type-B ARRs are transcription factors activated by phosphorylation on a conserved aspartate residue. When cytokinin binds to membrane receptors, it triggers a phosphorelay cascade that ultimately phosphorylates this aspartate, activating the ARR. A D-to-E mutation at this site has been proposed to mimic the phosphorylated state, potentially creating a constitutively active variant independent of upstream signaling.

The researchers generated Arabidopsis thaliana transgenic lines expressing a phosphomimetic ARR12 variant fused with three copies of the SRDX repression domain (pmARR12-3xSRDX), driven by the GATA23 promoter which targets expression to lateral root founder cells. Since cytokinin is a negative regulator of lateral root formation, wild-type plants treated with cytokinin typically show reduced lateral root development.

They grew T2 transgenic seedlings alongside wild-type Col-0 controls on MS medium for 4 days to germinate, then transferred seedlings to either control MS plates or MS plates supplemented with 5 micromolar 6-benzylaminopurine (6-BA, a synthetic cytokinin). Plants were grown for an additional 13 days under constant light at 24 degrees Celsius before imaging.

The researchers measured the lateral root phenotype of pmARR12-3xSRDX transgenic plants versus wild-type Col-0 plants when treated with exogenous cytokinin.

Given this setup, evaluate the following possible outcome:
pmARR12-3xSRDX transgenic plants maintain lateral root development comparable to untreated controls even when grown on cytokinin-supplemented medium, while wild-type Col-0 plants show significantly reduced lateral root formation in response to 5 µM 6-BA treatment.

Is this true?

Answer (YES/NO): YES